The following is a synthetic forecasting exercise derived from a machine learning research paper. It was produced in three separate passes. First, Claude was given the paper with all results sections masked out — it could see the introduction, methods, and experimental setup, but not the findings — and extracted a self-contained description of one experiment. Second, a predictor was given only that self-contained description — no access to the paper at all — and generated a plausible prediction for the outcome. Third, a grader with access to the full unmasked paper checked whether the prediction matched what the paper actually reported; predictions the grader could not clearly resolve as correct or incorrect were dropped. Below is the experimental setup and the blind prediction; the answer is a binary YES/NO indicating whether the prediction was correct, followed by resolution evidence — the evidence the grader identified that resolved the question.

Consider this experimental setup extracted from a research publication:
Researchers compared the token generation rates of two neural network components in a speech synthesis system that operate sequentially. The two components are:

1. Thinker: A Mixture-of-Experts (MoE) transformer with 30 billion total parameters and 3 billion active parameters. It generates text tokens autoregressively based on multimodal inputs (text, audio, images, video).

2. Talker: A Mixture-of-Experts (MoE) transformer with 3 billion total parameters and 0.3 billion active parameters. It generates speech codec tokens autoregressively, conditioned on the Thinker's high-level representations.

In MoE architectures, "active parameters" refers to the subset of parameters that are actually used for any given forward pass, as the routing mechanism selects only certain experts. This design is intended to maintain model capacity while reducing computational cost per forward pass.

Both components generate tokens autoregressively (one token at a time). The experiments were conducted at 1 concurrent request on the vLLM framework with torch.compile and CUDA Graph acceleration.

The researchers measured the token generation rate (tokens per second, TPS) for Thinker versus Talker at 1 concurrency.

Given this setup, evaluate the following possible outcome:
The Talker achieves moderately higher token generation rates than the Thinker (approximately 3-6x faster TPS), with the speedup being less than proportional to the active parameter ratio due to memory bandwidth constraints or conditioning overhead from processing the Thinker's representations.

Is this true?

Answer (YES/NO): NO